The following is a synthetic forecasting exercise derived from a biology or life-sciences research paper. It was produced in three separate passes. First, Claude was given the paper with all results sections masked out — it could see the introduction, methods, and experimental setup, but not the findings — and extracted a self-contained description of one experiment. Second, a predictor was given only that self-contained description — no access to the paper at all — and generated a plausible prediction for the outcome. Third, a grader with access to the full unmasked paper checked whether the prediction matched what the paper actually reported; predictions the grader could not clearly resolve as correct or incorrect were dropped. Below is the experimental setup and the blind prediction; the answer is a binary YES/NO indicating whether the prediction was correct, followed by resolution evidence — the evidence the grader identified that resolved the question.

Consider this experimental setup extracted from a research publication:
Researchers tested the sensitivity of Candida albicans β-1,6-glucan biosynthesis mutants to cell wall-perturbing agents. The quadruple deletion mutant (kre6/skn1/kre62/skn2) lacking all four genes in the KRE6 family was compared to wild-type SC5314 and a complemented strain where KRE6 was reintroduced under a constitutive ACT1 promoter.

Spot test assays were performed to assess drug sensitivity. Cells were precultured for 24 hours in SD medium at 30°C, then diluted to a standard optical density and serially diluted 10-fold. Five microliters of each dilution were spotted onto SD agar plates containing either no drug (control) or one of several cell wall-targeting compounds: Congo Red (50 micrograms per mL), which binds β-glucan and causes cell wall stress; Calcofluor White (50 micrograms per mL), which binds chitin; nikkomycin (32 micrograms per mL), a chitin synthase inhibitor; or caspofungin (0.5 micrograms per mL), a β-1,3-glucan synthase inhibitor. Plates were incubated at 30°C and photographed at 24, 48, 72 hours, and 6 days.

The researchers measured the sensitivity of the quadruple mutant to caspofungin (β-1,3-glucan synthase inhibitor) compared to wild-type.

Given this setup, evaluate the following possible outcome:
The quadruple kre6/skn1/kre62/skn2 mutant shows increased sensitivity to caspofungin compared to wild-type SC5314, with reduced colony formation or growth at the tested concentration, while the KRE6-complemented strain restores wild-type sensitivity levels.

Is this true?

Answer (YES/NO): NO